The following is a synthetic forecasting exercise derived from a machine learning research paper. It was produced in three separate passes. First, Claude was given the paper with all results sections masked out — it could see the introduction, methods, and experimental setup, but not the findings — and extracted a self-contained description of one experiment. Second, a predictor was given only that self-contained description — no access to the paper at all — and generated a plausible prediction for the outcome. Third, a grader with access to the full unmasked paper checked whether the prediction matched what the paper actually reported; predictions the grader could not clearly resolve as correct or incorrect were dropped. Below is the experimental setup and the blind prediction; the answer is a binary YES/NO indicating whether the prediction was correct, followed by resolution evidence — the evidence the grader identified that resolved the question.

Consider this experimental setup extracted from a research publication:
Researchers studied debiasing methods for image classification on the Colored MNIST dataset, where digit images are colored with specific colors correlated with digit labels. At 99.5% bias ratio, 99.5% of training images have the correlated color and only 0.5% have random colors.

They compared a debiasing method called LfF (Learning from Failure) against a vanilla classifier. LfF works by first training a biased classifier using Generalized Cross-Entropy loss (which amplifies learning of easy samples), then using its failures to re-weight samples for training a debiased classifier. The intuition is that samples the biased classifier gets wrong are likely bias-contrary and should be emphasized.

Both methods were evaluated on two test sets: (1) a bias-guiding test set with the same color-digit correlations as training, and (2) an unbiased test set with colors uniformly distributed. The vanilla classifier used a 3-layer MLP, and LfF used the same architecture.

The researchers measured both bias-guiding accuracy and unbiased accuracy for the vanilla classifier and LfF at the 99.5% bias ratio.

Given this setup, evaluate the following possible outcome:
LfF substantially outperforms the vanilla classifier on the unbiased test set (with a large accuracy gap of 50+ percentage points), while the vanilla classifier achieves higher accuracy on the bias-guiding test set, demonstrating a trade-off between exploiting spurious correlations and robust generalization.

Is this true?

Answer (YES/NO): NO